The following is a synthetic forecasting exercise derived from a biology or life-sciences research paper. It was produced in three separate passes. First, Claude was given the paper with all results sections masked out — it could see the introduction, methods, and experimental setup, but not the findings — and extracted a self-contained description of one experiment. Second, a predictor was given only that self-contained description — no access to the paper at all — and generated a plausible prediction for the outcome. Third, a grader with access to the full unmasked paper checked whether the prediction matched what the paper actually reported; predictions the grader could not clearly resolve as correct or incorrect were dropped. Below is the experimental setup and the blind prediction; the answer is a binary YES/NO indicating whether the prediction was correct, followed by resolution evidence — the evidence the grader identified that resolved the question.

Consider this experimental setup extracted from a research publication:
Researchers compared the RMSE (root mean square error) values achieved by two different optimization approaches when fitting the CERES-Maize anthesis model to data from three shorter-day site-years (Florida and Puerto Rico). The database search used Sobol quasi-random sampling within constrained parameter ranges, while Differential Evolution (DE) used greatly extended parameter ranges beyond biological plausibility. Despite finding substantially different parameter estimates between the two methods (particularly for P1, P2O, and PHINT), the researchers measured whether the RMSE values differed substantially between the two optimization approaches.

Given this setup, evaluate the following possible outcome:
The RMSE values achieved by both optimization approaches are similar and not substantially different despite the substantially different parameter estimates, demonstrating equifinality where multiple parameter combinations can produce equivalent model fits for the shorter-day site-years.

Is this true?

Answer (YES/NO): YES